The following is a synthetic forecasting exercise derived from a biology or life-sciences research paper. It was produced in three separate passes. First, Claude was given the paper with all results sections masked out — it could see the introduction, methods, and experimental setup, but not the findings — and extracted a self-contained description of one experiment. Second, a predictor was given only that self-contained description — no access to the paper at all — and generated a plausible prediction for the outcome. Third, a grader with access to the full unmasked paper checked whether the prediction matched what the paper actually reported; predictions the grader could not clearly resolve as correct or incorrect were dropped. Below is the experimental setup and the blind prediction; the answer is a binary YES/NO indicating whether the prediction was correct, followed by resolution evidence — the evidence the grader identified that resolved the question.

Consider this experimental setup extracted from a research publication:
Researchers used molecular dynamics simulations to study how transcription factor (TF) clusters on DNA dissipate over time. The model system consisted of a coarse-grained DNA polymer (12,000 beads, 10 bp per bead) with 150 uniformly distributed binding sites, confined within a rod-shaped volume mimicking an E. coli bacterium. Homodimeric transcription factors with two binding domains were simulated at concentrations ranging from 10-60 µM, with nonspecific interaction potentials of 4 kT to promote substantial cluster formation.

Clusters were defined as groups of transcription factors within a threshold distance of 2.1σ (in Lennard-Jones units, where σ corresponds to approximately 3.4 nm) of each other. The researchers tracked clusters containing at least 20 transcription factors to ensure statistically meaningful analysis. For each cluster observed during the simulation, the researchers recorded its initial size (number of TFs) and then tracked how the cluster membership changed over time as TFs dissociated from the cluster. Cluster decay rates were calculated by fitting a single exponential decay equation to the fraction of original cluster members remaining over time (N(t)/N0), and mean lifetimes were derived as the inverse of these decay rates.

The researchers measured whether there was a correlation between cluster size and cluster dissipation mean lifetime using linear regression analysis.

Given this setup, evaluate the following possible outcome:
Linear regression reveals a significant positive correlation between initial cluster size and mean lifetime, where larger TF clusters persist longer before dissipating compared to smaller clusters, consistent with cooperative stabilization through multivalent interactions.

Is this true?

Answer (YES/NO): YES